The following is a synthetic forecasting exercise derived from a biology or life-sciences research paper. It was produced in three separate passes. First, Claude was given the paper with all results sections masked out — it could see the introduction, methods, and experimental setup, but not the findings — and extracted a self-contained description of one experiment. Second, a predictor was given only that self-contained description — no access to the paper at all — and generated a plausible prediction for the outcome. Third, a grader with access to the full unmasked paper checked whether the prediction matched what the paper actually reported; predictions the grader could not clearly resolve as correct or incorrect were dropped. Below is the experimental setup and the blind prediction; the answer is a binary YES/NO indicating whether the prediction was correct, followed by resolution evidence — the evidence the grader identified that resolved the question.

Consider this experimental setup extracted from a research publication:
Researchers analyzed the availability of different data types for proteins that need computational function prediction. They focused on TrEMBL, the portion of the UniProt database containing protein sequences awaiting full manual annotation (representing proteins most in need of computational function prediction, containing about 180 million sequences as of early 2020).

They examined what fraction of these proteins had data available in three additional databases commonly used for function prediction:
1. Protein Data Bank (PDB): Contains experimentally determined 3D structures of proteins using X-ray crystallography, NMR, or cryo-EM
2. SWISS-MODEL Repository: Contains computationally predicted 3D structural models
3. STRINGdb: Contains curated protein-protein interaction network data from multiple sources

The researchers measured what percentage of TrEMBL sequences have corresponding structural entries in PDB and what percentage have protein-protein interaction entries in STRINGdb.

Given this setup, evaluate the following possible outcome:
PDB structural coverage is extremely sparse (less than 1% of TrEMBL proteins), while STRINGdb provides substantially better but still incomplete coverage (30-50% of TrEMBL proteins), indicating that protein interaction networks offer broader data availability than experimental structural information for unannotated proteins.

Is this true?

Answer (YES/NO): NO